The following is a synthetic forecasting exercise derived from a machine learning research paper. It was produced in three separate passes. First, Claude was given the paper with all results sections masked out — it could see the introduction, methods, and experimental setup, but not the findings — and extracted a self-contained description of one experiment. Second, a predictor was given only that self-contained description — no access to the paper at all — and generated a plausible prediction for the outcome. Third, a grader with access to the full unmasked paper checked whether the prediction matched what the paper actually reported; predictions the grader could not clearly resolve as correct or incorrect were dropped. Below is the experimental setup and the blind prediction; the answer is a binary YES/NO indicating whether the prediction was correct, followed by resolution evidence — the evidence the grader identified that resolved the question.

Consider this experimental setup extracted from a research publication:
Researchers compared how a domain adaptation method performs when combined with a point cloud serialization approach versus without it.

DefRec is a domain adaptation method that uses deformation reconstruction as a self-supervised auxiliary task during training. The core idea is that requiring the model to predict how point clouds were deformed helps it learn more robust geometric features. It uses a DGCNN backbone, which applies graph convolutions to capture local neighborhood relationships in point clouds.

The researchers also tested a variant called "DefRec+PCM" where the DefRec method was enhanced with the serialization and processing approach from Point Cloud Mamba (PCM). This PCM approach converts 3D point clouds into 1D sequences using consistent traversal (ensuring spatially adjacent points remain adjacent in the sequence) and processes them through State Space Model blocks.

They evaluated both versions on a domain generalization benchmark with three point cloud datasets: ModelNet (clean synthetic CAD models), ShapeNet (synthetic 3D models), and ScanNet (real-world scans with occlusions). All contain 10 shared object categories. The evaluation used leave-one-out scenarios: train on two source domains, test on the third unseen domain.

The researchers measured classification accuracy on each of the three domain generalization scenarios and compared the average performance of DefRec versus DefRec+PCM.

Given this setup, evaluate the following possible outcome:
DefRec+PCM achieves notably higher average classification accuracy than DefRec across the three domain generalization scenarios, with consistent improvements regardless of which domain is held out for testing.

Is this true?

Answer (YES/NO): NO